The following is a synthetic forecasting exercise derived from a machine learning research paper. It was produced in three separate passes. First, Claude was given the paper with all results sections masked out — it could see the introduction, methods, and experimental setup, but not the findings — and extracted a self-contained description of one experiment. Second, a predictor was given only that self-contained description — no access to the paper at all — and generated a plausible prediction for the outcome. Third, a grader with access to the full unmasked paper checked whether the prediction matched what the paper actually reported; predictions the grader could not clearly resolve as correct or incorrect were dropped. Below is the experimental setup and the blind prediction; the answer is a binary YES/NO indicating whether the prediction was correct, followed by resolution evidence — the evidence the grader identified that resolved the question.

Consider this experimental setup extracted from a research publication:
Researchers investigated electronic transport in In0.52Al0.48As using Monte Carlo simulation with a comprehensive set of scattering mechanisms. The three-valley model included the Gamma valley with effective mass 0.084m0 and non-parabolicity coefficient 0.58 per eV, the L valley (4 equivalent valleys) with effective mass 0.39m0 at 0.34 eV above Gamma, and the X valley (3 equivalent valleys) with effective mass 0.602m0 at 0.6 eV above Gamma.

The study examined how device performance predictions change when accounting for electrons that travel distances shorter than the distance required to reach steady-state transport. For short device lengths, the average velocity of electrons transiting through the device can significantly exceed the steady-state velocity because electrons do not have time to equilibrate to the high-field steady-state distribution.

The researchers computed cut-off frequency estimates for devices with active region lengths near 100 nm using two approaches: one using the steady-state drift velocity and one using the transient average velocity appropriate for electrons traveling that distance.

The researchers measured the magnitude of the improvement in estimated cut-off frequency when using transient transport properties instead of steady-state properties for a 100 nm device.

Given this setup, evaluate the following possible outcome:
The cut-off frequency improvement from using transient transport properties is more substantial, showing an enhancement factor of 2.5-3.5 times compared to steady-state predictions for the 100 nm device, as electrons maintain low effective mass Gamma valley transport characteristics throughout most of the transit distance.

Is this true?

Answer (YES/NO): YES